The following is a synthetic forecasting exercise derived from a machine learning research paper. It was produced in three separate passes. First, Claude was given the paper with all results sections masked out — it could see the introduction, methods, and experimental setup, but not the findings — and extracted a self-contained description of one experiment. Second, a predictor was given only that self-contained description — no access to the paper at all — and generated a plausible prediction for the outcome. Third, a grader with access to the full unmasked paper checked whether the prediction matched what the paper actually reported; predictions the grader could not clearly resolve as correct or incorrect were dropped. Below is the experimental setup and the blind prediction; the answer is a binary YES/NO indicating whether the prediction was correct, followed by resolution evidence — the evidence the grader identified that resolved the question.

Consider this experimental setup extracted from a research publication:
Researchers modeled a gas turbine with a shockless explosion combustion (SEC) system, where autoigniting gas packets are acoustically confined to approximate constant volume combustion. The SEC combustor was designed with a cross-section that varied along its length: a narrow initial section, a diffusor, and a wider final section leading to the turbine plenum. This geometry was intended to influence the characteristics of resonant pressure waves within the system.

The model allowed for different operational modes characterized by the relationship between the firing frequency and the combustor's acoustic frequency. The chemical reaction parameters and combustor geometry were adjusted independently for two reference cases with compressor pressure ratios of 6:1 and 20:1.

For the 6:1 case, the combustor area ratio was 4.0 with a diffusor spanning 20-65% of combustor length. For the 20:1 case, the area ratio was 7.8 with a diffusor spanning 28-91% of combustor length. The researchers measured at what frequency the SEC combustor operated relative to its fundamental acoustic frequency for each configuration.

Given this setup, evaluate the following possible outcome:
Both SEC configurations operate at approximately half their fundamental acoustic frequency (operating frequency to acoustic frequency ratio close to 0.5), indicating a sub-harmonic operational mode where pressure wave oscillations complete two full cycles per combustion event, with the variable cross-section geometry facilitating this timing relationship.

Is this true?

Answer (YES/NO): NO